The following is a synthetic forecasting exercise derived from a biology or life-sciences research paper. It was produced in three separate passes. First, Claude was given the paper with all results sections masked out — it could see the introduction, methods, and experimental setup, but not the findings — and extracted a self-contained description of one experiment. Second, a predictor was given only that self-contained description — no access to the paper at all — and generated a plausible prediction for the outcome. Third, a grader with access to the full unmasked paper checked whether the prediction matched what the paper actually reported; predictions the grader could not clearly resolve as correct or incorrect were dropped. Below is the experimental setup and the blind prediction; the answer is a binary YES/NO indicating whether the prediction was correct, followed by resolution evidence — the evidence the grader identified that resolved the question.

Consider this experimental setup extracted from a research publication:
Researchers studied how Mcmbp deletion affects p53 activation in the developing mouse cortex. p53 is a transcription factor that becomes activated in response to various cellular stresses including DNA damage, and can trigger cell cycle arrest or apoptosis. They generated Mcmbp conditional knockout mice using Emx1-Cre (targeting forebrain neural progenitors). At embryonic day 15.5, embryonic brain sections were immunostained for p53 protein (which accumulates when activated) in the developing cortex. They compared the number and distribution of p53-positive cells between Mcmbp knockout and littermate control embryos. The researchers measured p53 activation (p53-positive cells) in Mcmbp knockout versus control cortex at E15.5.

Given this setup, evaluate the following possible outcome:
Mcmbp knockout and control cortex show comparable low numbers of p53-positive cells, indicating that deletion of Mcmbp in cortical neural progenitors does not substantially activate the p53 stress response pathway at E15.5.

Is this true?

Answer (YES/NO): NO